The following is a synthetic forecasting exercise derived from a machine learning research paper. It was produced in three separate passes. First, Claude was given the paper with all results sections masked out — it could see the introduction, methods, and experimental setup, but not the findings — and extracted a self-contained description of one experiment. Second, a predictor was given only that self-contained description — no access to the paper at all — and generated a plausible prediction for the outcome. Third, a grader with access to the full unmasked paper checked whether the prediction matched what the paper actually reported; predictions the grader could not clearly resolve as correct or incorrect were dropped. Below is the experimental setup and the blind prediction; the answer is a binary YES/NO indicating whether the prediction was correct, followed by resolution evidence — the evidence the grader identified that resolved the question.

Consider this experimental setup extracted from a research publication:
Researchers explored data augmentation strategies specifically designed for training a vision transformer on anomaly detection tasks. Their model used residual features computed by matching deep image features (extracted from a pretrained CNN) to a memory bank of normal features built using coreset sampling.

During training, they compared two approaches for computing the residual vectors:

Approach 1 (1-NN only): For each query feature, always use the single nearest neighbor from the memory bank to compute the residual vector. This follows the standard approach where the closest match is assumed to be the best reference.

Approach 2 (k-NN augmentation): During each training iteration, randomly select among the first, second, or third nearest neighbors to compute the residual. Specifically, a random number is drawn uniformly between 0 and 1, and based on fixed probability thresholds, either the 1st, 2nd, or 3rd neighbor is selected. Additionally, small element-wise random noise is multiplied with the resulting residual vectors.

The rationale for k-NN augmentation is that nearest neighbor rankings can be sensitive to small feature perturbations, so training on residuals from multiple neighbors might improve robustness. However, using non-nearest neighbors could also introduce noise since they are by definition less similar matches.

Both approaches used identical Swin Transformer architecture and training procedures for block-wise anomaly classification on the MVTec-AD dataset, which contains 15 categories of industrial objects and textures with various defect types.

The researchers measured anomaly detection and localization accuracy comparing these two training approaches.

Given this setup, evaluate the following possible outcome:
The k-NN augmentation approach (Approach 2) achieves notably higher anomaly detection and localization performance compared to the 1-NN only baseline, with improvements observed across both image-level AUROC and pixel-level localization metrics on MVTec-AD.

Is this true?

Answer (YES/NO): NO